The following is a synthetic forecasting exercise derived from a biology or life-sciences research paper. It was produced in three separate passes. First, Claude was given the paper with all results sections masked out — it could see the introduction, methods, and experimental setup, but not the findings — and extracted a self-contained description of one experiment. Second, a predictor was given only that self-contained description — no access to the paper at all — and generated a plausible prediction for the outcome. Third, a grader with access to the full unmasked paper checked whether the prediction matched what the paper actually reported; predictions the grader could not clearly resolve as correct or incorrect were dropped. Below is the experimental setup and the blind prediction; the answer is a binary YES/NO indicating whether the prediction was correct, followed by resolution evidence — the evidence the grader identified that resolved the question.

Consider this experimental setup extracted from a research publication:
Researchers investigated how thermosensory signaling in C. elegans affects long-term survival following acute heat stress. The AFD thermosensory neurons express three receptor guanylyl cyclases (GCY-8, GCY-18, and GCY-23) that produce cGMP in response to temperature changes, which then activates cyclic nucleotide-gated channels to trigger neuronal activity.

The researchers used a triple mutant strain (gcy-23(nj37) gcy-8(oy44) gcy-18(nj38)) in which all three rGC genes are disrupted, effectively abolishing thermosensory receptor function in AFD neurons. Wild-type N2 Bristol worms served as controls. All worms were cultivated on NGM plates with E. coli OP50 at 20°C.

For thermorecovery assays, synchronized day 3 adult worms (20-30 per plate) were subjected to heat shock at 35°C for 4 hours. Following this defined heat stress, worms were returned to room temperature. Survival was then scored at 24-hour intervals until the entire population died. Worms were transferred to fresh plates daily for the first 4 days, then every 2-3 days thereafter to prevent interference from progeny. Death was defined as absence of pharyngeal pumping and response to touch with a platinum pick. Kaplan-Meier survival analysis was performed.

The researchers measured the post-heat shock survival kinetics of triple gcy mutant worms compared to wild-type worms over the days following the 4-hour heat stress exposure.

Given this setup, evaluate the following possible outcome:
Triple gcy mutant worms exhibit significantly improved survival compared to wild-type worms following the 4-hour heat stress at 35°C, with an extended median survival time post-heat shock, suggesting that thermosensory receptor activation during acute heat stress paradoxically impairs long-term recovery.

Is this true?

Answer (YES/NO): NO